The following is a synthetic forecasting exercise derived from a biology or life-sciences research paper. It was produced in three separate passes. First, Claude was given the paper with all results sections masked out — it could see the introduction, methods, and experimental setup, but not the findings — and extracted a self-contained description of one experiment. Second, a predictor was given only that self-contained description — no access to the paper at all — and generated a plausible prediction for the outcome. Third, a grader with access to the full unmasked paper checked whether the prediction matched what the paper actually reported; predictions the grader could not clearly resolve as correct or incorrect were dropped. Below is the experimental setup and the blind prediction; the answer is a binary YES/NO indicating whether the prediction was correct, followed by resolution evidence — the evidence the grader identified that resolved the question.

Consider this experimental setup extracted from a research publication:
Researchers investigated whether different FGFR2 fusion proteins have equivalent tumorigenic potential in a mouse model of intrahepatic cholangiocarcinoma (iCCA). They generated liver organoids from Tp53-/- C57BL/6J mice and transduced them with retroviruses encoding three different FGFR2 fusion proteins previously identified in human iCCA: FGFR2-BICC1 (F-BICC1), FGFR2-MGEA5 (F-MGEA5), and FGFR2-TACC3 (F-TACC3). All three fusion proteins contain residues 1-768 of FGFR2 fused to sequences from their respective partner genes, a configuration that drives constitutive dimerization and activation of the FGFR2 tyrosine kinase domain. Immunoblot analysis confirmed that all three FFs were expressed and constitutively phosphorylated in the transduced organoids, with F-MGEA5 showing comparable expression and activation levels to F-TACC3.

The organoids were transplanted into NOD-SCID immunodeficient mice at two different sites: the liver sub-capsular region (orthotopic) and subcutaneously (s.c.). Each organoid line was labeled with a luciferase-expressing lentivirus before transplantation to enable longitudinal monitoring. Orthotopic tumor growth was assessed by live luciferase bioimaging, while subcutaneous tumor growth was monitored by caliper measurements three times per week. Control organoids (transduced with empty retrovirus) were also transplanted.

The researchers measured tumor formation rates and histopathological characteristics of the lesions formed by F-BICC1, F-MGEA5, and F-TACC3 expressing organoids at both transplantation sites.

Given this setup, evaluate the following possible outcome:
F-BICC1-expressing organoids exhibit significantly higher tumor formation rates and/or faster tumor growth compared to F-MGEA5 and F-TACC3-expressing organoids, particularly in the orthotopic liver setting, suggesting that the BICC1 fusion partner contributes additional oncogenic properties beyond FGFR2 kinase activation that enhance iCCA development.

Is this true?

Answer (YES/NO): NO